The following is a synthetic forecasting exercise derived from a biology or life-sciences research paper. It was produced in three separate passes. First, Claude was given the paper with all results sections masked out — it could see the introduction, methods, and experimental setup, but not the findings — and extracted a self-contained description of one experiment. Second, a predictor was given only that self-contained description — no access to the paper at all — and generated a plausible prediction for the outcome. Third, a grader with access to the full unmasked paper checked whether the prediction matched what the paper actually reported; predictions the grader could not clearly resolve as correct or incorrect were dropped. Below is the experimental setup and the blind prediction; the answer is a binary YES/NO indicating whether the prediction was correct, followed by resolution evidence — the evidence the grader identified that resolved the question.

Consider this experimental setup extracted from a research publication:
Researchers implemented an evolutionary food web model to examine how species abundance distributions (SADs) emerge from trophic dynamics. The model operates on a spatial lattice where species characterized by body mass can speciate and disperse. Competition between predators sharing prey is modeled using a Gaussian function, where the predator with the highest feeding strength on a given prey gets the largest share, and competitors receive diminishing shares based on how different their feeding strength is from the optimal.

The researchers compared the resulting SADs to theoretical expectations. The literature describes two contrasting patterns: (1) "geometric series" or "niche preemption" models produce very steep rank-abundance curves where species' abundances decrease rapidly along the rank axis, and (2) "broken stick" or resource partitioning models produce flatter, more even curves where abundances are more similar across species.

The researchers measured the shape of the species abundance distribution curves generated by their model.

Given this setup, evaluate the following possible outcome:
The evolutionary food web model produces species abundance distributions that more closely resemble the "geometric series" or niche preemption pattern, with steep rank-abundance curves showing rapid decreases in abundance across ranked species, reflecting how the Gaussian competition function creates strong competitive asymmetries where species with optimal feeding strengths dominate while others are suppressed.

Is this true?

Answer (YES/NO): NO